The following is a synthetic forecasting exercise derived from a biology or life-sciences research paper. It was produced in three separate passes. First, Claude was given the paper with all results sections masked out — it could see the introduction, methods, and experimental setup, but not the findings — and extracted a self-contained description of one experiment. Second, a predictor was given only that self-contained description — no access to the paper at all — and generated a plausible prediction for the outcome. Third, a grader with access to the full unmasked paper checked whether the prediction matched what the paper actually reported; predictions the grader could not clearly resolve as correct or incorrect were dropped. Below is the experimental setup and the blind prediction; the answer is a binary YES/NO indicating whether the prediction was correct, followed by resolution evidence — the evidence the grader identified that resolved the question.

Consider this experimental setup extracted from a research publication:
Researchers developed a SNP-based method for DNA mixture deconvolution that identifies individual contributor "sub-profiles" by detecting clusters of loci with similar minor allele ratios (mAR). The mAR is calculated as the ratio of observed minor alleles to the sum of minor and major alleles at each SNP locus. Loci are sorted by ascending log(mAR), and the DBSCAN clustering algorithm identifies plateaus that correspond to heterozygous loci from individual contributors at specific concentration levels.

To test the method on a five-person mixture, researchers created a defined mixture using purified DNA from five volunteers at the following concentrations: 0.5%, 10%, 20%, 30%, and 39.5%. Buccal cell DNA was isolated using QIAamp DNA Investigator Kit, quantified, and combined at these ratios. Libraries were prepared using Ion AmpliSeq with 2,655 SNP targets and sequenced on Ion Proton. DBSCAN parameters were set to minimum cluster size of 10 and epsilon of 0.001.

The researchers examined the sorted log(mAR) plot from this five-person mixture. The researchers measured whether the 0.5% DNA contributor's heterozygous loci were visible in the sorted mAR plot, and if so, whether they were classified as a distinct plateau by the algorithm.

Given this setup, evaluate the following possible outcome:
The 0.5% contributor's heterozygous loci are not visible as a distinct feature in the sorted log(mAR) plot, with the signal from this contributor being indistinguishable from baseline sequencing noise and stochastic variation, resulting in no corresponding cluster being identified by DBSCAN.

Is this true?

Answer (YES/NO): NO